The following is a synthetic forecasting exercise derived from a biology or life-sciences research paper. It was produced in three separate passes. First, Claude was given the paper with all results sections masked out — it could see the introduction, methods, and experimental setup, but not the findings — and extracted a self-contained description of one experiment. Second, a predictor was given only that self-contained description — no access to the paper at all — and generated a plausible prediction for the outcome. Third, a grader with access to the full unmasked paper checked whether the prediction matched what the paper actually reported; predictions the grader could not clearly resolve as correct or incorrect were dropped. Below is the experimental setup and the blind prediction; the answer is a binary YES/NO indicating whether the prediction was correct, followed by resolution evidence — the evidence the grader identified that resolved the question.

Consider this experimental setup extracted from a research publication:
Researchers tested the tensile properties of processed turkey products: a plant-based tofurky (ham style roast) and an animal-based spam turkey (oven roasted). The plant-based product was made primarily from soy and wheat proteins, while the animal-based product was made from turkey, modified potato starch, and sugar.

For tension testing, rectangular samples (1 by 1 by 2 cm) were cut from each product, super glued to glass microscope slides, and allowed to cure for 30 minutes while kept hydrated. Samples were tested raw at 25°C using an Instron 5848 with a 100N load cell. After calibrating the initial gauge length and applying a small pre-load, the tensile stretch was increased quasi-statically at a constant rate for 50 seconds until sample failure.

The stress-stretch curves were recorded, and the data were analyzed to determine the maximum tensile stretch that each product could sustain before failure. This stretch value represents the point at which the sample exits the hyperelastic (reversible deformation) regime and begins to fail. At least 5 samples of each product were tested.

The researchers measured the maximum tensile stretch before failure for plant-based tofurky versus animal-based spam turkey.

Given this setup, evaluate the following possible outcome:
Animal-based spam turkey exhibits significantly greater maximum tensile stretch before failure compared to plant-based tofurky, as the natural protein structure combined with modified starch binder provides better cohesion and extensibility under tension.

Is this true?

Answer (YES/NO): YES